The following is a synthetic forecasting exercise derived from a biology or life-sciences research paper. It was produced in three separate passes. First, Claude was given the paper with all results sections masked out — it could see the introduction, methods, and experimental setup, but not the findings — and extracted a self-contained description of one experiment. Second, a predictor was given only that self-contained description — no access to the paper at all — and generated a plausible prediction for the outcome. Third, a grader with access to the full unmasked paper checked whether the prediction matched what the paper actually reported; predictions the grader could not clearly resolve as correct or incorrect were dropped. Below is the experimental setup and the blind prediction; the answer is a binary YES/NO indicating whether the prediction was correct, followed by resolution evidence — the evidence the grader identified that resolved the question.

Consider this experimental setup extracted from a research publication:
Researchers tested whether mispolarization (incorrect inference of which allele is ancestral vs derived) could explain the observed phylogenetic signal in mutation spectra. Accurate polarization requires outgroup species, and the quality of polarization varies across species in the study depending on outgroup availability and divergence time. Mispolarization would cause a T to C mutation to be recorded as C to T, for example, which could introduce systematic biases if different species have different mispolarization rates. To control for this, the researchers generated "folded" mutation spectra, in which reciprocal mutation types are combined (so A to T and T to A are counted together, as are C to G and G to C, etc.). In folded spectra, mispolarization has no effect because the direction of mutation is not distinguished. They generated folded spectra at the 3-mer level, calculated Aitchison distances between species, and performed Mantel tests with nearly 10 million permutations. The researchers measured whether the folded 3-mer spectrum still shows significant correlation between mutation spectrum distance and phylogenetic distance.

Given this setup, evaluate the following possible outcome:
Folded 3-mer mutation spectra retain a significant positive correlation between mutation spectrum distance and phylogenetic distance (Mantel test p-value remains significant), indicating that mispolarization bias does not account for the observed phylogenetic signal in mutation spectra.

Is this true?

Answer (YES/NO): YES